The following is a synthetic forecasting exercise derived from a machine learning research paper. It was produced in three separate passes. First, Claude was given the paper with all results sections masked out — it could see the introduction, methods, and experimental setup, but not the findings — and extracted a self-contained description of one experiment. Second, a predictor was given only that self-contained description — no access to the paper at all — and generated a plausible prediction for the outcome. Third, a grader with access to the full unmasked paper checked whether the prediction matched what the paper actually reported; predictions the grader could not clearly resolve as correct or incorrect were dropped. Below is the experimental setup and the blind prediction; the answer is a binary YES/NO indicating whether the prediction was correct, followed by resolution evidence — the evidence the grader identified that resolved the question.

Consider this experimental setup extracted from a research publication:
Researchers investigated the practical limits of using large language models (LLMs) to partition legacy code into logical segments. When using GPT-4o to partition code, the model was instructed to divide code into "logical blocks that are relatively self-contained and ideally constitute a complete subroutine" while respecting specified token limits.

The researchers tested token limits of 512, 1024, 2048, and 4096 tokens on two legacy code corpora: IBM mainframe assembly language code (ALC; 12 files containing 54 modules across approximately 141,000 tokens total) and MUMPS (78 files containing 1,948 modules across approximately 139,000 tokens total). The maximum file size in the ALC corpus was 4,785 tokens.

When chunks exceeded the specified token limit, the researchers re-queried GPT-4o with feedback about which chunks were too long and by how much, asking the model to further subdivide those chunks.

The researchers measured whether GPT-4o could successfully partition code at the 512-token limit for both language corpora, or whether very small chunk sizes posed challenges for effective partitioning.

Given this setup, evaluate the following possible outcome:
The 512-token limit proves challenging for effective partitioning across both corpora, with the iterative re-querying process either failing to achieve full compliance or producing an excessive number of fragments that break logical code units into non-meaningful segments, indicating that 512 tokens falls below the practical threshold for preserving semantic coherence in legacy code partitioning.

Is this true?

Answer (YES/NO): NO